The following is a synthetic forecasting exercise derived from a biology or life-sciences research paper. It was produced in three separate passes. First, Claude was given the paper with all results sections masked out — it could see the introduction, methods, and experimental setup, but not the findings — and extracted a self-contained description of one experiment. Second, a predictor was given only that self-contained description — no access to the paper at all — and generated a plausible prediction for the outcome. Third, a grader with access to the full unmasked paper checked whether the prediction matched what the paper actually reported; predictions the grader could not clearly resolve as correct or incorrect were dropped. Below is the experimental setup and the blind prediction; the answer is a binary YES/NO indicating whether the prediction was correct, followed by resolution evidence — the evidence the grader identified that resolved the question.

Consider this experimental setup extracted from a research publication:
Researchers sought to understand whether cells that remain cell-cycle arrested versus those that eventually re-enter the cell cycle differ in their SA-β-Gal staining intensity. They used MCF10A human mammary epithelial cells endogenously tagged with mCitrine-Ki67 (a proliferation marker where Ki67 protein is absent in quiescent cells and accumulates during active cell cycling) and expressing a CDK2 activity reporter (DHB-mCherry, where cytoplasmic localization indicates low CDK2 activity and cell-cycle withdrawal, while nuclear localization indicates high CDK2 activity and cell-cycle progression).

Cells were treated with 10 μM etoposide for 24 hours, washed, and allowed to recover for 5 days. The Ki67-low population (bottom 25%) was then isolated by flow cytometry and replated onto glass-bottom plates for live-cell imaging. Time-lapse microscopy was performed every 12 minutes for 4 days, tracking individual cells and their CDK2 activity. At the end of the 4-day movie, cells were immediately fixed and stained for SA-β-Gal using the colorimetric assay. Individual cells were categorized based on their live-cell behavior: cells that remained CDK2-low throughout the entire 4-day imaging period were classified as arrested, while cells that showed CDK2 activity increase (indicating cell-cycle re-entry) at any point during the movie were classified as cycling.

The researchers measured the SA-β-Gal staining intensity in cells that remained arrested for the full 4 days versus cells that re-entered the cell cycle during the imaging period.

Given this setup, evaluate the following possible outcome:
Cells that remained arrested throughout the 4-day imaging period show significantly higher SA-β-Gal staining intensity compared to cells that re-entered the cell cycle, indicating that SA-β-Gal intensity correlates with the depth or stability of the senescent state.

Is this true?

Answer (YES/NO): YES